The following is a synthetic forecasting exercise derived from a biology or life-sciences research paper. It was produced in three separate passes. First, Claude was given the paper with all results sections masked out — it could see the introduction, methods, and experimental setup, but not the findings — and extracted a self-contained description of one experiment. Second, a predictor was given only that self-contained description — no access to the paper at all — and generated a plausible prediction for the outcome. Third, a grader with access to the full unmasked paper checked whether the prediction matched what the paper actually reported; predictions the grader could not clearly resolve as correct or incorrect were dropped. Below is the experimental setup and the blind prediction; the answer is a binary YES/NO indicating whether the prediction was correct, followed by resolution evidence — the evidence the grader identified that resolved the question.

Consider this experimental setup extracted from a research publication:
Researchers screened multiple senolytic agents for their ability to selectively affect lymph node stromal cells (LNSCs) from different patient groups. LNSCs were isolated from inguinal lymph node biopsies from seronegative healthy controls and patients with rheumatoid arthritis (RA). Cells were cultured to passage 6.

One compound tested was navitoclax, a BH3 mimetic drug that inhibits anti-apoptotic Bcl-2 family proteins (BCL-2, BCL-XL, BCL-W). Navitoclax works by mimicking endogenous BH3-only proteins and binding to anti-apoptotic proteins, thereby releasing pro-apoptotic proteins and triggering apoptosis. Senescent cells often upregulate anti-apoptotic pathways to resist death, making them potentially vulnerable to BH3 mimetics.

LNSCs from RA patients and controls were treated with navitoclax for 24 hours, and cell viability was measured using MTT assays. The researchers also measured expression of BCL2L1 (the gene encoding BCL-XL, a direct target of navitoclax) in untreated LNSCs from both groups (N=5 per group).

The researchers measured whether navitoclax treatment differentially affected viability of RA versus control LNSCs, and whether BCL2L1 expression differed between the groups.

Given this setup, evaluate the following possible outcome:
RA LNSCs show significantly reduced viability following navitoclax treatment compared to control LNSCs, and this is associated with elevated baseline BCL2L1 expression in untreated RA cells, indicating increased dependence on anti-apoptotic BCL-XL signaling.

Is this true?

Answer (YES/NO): NO